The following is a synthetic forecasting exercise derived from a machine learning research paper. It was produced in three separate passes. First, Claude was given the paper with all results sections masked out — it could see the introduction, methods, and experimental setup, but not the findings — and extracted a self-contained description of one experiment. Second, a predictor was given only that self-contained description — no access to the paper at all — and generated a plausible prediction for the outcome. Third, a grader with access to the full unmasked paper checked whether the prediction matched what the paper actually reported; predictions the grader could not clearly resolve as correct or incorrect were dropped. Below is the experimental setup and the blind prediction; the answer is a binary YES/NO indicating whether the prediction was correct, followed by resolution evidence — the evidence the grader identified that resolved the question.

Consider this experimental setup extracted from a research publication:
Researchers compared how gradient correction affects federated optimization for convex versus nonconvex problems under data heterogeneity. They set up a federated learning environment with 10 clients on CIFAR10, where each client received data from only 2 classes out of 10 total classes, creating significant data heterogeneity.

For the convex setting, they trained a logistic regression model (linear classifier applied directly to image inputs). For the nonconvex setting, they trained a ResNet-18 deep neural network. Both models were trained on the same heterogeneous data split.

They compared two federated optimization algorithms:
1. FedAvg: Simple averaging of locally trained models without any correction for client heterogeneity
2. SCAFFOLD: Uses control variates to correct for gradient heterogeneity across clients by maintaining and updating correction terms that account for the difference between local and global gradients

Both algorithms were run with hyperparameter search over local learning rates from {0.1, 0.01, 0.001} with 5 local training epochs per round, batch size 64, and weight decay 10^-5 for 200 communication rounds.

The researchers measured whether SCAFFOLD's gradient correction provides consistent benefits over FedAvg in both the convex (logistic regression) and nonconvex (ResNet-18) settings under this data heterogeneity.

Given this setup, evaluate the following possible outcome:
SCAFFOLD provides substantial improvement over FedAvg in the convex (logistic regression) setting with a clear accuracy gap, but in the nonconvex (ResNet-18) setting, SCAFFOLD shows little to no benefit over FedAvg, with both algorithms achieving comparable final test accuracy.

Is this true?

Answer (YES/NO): NO